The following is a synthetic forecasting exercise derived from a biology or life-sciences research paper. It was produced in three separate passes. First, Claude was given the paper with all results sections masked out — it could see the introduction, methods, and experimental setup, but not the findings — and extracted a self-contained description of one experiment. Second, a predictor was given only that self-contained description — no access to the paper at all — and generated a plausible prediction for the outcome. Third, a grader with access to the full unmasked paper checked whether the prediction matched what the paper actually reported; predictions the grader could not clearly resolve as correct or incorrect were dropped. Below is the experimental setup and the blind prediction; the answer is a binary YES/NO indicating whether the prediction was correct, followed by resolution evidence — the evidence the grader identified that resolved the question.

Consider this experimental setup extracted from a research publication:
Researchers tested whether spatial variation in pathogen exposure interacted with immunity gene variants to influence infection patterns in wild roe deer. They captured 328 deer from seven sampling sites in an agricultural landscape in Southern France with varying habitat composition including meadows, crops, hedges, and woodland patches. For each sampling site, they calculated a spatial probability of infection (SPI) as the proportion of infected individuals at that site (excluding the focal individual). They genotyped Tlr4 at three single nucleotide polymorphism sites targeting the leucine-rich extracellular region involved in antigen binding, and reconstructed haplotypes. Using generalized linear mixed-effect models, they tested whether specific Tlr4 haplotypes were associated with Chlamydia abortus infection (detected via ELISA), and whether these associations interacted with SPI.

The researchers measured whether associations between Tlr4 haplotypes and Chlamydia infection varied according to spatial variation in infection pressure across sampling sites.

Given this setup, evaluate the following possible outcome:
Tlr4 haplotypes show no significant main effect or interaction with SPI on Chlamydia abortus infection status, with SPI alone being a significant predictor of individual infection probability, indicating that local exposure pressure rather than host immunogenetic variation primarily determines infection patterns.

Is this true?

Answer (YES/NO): NO